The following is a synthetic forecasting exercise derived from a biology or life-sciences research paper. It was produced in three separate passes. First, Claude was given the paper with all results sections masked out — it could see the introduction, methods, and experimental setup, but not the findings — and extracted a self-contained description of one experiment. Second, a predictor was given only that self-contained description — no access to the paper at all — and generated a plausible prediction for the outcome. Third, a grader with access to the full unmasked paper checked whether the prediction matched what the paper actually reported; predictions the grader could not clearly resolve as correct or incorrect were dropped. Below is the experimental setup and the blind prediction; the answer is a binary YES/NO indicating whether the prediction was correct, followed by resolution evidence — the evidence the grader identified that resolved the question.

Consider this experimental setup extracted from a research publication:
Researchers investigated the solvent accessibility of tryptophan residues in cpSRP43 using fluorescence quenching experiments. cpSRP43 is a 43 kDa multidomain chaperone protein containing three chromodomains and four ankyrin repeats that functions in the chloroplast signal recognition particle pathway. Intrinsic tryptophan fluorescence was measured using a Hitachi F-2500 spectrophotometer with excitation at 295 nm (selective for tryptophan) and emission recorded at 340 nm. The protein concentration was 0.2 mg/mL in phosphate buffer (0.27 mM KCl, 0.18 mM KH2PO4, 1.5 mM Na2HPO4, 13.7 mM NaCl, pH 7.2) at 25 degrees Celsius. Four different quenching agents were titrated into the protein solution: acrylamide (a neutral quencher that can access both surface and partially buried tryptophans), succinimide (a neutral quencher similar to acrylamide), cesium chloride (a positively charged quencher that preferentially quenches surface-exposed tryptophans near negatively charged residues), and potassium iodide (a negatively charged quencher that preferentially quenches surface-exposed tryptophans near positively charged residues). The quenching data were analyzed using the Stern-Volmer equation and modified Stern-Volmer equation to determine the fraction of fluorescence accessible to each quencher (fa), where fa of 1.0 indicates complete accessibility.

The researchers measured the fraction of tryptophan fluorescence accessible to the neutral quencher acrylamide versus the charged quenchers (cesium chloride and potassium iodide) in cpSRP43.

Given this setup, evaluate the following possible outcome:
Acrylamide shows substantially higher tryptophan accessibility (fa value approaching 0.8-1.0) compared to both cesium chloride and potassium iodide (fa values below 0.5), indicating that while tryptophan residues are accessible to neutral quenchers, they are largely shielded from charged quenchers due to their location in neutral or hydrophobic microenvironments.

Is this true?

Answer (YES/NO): NO